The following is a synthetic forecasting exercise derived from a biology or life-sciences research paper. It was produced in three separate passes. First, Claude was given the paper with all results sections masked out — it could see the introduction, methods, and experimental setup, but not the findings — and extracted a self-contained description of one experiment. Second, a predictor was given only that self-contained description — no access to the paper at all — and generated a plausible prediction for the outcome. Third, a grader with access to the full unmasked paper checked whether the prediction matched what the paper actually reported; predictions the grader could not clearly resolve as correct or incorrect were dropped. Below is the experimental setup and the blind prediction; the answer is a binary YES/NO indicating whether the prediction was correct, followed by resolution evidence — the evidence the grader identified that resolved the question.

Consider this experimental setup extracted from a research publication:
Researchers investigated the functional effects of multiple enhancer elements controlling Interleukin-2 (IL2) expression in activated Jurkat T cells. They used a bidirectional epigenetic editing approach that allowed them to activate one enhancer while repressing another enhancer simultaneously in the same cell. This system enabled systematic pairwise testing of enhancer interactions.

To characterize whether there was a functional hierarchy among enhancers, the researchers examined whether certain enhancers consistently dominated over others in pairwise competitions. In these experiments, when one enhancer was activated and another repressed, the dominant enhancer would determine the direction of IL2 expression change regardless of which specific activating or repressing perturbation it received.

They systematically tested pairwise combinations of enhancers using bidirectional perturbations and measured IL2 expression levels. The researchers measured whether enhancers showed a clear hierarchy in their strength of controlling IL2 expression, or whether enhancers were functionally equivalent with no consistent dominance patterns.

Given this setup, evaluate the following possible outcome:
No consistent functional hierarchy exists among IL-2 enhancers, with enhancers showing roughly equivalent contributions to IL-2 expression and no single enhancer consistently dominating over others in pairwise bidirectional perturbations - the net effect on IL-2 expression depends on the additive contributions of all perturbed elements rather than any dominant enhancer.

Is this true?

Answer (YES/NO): NO